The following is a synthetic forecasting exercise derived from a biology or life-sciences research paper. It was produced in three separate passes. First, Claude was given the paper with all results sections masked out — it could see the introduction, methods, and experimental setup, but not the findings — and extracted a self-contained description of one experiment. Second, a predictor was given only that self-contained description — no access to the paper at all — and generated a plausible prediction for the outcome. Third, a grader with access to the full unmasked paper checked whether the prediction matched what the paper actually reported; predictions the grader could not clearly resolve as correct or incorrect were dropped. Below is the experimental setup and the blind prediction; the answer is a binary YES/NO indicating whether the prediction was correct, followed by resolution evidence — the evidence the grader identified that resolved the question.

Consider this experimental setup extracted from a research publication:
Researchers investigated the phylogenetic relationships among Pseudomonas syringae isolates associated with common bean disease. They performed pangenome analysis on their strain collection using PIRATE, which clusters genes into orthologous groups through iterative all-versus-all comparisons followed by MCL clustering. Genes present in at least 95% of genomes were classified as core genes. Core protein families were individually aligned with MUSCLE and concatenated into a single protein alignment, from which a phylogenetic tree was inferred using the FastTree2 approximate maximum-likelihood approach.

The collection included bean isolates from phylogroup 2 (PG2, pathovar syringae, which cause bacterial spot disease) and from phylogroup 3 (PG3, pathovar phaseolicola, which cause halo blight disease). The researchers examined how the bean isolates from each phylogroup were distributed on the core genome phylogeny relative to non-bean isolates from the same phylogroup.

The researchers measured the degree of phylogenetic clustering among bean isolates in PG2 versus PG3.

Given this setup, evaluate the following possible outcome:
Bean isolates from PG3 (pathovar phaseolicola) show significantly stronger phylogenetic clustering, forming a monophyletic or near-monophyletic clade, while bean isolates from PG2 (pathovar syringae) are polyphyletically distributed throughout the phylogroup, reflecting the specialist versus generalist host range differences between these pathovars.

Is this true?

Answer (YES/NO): YES